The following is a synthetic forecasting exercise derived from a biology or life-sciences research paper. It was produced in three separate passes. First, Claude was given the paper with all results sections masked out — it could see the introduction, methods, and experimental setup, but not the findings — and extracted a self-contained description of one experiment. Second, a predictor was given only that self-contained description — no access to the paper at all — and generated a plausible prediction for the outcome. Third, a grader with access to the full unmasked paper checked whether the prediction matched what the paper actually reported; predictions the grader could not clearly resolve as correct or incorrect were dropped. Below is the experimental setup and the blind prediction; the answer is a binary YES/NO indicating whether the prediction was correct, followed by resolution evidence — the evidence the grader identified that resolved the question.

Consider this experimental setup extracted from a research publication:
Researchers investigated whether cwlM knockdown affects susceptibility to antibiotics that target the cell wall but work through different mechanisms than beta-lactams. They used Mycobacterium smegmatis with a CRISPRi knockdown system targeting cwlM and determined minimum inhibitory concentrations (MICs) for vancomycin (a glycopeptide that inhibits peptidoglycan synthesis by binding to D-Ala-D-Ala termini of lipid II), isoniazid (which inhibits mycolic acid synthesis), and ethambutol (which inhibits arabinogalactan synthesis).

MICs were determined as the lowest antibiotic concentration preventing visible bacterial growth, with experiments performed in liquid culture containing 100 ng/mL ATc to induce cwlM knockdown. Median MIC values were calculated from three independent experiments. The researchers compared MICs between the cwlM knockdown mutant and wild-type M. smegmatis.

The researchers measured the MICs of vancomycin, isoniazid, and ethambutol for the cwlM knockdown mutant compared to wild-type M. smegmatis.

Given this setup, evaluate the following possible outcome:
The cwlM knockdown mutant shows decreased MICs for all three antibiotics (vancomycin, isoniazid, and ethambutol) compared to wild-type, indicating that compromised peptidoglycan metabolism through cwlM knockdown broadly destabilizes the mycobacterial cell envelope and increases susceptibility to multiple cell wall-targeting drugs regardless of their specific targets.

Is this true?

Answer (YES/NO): NO